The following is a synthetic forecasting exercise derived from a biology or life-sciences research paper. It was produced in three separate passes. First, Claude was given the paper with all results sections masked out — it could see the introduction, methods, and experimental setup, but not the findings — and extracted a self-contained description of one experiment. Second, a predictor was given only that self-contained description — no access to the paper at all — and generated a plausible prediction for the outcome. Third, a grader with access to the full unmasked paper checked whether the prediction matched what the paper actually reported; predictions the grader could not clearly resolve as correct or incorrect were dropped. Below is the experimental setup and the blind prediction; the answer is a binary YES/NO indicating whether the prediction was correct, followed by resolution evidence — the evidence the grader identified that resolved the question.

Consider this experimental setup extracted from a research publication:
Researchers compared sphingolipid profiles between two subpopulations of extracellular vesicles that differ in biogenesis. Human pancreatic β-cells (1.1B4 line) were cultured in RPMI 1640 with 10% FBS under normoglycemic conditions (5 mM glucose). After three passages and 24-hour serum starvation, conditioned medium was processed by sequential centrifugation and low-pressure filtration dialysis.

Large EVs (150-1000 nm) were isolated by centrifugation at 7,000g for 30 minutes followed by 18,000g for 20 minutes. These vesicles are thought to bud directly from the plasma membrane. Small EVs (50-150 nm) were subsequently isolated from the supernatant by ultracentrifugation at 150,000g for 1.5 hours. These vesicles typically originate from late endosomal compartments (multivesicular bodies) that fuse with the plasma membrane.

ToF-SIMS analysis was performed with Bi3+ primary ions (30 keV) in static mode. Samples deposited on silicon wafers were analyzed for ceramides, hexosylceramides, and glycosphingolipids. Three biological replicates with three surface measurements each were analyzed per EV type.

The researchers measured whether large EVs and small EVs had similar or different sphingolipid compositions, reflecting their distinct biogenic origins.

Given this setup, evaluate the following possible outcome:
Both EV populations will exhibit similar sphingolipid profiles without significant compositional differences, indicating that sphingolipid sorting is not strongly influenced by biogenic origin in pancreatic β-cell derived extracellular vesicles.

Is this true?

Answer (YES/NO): NO